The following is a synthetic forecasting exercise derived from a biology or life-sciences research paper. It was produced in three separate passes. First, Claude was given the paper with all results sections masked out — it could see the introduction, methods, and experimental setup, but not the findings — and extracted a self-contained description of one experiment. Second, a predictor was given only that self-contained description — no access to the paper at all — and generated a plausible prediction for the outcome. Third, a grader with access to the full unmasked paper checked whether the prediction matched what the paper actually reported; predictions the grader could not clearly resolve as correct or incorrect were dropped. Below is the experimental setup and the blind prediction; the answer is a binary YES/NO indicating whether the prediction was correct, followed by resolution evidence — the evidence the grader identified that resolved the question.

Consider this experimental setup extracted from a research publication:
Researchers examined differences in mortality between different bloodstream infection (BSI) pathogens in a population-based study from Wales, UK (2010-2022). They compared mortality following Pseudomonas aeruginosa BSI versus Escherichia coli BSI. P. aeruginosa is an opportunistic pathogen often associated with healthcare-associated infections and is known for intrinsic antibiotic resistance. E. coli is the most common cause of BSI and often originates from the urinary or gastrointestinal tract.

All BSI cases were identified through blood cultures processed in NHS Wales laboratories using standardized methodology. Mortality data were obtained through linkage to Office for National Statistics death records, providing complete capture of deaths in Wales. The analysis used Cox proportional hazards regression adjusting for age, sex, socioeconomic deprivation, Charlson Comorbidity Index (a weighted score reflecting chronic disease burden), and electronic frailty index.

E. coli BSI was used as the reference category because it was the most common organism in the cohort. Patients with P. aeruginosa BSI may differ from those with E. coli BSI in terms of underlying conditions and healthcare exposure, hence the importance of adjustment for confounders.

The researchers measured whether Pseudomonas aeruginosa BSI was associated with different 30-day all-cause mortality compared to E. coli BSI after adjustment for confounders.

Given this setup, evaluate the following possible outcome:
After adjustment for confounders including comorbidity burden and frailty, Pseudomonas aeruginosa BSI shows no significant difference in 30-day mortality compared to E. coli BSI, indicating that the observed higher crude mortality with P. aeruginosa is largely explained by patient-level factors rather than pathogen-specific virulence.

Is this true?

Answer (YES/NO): NO